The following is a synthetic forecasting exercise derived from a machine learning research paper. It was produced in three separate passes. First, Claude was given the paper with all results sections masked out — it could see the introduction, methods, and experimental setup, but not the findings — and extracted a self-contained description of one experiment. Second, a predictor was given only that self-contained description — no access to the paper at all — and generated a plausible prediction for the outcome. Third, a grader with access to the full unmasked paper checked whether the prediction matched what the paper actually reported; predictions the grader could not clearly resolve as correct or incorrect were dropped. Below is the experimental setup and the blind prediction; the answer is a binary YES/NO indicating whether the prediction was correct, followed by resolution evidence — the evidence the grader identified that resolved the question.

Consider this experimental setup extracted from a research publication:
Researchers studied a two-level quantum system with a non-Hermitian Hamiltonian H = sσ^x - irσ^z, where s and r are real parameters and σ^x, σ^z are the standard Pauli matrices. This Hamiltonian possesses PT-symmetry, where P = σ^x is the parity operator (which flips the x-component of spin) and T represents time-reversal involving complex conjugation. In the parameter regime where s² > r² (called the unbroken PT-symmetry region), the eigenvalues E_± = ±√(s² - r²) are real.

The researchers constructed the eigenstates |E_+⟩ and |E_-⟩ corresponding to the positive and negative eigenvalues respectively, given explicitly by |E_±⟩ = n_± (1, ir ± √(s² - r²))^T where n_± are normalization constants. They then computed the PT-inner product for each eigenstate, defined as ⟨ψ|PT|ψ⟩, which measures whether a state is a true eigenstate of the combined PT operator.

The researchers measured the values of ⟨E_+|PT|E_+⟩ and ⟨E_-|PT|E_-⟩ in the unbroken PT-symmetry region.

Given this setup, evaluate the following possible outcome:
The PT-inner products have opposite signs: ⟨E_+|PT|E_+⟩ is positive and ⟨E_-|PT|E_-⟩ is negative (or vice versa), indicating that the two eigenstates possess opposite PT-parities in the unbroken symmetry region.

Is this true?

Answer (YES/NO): YES